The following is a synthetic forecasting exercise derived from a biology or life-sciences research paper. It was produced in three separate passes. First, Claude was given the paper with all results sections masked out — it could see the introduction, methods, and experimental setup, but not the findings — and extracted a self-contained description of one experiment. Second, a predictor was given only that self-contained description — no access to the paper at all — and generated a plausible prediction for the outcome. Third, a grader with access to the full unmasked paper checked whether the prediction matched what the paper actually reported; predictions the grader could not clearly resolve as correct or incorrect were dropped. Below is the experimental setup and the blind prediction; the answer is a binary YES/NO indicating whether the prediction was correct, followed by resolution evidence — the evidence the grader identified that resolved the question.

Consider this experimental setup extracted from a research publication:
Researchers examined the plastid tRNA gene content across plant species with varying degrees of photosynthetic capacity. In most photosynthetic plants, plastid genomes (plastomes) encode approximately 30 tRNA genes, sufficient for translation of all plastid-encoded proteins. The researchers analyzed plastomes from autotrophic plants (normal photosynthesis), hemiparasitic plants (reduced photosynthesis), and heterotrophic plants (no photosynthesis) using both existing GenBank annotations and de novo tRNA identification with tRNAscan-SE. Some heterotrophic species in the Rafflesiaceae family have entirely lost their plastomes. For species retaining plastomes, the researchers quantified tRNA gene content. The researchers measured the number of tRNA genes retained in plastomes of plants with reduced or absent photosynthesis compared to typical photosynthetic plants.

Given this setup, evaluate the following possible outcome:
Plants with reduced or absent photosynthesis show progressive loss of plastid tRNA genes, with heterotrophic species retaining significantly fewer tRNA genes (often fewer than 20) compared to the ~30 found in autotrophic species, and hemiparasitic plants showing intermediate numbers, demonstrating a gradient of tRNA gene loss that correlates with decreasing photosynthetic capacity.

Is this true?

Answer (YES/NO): NO